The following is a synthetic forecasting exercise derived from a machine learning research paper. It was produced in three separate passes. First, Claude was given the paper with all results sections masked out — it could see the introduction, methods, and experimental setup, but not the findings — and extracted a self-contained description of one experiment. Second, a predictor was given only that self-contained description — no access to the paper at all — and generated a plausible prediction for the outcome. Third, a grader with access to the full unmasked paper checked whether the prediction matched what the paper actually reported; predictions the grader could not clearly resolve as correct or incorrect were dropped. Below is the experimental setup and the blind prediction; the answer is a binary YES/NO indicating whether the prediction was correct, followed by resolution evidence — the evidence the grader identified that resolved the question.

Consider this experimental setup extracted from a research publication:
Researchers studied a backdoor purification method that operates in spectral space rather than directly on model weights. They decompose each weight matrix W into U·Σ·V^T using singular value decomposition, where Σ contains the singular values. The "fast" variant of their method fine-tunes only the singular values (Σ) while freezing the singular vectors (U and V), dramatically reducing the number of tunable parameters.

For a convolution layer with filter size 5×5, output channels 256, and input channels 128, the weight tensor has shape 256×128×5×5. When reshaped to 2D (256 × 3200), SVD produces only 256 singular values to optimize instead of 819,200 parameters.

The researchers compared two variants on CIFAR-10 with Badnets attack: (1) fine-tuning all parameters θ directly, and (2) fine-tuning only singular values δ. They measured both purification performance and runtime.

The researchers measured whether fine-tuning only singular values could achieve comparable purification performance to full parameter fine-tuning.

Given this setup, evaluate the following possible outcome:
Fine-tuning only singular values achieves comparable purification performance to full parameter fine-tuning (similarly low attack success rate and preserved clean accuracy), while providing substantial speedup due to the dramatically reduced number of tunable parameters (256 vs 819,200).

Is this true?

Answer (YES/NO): YES